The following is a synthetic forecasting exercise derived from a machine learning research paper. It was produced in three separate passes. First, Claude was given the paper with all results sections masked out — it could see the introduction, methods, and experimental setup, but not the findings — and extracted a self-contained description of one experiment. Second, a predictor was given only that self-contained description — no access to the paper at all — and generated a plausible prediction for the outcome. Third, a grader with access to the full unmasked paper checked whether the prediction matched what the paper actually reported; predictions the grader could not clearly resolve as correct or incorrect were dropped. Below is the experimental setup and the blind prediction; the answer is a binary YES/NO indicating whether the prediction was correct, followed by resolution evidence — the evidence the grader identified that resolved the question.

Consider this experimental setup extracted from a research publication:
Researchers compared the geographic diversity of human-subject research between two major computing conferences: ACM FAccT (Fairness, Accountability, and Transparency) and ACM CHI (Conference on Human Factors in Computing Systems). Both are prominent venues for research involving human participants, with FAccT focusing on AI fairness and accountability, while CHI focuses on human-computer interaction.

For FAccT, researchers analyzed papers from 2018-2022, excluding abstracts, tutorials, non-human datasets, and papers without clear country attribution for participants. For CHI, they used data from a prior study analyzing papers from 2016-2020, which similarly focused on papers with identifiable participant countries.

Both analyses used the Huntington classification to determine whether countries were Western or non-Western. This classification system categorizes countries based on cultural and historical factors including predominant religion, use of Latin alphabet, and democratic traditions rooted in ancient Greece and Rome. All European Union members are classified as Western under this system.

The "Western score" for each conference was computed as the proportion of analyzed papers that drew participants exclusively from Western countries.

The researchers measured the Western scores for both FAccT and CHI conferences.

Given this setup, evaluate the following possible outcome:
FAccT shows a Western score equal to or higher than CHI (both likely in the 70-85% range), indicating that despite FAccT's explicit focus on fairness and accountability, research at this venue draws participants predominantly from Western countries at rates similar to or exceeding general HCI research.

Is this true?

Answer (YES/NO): YES